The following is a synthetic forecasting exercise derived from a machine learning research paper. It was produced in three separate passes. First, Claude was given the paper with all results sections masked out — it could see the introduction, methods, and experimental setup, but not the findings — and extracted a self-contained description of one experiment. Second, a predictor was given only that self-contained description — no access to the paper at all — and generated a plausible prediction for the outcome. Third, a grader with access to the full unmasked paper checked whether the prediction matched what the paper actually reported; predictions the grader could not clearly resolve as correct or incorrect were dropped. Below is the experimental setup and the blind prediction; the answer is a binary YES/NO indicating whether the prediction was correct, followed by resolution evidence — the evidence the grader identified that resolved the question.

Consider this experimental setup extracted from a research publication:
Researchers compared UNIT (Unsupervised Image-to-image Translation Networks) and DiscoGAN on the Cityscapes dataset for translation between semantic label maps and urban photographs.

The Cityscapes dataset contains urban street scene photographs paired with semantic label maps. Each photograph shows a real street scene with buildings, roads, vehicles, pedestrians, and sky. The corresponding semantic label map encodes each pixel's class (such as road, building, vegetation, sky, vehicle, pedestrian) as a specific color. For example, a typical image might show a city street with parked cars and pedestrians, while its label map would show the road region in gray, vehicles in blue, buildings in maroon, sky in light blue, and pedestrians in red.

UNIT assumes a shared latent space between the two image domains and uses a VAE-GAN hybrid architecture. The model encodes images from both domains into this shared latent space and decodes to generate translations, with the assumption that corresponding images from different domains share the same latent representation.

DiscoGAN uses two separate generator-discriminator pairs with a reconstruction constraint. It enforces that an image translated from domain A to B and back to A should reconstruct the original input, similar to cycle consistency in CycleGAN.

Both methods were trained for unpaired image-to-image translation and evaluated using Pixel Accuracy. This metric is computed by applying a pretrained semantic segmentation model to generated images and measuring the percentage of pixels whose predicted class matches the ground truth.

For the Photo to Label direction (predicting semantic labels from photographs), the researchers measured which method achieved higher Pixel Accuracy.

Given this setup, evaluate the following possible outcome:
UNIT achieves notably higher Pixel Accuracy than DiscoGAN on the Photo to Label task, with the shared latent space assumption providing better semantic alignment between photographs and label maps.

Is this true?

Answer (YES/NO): YES